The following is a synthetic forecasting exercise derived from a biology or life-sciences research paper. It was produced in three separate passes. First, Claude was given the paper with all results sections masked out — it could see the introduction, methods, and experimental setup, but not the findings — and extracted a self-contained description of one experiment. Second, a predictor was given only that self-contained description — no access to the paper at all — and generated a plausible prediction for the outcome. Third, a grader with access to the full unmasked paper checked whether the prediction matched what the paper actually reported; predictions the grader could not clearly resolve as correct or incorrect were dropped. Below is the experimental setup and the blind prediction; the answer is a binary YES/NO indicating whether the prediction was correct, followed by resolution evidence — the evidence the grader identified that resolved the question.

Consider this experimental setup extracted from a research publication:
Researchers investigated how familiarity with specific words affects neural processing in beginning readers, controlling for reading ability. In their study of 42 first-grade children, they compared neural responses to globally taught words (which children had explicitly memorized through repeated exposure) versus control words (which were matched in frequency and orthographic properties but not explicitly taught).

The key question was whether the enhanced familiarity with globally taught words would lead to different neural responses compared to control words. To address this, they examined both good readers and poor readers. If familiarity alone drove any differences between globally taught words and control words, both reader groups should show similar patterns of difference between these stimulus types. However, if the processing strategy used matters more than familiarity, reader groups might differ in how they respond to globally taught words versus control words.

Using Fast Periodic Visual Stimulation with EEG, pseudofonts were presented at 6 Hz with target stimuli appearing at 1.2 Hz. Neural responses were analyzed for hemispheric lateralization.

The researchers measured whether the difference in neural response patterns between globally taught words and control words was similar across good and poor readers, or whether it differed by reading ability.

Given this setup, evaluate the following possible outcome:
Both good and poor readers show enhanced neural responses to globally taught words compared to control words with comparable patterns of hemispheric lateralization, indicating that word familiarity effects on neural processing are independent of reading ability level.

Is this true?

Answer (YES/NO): NO